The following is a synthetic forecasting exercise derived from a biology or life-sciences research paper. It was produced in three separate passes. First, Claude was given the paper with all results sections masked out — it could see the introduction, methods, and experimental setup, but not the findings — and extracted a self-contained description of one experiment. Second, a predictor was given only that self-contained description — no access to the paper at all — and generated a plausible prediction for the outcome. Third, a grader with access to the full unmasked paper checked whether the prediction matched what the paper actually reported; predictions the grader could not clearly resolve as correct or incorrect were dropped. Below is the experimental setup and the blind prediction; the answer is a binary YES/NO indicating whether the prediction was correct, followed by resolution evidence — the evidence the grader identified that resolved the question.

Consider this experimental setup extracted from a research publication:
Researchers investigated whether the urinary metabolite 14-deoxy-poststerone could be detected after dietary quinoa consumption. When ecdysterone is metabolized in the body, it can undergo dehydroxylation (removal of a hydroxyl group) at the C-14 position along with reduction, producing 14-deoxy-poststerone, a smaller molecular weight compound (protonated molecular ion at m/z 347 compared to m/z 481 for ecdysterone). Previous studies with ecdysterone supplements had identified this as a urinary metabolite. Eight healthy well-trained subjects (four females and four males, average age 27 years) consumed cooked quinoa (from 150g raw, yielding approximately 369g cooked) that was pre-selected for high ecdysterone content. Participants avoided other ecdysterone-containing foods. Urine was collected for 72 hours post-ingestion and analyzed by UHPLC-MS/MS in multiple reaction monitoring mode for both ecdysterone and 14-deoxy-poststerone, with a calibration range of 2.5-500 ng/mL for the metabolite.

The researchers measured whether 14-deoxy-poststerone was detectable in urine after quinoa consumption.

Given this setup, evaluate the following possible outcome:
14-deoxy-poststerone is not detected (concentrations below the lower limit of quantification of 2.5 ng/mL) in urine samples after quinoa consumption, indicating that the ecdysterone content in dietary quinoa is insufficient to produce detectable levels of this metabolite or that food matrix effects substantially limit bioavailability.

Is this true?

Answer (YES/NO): NO